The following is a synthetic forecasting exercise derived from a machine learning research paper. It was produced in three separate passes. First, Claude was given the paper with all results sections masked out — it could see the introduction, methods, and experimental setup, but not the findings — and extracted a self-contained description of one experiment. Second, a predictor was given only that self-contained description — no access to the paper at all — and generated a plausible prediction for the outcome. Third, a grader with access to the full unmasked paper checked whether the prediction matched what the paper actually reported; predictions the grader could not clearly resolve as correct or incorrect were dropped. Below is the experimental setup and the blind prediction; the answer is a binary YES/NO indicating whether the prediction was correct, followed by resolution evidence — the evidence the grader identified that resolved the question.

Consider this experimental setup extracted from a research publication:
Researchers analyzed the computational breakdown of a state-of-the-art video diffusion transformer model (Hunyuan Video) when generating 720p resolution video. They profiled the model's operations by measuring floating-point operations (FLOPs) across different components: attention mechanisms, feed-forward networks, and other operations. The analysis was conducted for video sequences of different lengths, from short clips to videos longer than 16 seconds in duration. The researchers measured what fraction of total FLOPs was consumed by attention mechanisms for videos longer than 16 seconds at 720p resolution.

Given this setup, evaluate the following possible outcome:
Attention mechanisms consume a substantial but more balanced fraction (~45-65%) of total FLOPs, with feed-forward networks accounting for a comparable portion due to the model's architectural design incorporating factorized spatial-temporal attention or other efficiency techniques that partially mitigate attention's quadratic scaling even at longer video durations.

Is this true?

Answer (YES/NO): NO